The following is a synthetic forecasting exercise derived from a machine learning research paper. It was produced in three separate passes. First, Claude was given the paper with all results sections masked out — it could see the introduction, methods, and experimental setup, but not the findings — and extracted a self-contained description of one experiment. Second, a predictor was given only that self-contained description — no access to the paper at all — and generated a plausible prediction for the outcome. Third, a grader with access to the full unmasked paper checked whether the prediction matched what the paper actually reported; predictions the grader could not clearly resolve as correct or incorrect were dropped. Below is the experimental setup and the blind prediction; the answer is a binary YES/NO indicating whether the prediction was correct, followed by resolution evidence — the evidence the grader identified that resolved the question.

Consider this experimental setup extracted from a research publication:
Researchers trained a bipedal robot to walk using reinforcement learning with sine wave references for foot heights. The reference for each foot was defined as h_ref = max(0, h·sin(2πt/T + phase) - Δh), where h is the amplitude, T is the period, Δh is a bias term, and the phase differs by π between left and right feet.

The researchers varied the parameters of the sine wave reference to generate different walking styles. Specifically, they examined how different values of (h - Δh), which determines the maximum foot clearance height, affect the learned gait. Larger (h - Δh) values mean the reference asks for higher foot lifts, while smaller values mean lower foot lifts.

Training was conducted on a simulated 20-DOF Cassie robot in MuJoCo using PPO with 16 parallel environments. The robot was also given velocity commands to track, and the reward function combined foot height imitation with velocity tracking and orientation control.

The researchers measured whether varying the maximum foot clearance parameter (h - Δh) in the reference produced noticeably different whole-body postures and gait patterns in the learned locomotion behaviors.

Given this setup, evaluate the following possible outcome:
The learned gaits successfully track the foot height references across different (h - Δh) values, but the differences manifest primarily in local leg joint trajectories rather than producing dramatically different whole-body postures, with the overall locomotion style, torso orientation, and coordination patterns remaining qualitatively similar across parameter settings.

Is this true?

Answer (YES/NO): NO